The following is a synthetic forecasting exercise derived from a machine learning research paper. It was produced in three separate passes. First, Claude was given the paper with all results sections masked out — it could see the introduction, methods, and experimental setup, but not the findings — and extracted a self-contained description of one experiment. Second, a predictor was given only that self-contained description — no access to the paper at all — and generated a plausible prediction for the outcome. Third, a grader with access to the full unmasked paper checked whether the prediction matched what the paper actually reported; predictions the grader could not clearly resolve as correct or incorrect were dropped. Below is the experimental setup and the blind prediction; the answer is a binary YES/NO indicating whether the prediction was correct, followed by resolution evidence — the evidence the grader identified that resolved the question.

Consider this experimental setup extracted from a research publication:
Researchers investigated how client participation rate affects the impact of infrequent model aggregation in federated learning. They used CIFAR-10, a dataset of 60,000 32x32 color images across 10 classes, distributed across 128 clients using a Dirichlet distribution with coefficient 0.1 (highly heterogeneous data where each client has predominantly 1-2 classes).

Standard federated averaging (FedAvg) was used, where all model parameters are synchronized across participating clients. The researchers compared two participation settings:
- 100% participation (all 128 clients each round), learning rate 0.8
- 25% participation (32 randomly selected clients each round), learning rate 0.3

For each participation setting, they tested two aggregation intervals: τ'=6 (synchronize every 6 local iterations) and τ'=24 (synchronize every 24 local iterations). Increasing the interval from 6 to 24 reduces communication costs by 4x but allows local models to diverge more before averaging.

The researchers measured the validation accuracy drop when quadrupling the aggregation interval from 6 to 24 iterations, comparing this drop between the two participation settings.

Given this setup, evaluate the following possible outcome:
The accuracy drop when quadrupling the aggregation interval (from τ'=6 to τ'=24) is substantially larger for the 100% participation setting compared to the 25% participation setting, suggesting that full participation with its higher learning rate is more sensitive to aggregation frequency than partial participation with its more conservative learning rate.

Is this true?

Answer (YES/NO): NO